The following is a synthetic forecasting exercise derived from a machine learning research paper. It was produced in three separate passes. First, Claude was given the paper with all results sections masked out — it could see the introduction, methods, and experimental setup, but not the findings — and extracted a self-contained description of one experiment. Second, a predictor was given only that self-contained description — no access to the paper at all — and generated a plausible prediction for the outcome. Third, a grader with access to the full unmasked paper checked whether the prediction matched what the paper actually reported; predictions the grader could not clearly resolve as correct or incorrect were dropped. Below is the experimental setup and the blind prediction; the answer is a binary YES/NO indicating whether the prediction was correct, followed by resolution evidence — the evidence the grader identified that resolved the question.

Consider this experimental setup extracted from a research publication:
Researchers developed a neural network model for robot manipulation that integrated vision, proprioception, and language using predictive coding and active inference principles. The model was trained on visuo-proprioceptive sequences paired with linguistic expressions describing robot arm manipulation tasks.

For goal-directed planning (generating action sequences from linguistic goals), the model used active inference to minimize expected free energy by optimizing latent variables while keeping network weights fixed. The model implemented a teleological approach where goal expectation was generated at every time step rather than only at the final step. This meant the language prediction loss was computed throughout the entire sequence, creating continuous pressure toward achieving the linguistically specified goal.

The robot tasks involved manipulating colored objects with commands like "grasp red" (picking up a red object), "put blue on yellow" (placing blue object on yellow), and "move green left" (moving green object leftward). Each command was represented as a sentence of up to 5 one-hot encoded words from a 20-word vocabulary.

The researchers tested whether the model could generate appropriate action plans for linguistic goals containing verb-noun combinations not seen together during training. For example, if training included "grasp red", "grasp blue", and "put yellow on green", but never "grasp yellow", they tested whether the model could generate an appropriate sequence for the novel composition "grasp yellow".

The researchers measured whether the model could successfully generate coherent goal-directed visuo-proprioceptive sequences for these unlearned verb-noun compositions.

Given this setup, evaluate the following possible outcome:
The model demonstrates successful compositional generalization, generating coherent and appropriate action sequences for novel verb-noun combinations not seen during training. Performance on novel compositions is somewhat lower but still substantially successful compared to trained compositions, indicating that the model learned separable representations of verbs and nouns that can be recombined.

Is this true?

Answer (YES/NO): YES